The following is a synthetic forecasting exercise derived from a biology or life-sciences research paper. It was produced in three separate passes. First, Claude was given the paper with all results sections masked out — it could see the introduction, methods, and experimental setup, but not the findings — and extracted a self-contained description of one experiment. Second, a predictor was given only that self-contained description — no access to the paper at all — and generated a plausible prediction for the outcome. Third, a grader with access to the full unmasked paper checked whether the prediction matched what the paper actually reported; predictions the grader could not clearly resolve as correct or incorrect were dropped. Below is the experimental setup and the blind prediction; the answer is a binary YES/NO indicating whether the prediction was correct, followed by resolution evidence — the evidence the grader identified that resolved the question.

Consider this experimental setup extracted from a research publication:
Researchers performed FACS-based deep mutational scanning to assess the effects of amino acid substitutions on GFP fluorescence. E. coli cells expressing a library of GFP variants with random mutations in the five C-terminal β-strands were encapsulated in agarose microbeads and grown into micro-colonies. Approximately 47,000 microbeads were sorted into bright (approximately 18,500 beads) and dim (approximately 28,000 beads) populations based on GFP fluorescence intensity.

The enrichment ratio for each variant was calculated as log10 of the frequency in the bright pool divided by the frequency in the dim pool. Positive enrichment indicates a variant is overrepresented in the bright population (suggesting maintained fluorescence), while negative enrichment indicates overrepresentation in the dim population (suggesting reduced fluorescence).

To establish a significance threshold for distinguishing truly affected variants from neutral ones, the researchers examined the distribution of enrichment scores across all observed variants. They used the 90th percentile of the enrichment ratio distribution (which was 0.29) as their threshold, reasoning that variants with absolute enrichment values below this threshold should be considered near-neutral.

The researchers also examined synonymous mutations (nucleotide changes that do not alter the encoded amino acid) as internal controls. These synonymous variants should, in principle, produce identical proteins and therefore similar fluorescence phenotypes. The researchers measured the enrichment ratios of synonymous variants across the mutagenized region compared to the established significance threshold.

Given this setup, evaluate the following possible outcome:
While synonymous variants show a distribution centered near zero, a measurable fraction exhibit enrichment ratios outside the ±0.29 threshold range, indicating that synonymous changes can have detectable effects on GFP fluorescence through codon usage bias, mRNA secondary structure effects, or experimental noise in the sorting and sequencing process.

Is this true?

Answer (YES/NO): YES